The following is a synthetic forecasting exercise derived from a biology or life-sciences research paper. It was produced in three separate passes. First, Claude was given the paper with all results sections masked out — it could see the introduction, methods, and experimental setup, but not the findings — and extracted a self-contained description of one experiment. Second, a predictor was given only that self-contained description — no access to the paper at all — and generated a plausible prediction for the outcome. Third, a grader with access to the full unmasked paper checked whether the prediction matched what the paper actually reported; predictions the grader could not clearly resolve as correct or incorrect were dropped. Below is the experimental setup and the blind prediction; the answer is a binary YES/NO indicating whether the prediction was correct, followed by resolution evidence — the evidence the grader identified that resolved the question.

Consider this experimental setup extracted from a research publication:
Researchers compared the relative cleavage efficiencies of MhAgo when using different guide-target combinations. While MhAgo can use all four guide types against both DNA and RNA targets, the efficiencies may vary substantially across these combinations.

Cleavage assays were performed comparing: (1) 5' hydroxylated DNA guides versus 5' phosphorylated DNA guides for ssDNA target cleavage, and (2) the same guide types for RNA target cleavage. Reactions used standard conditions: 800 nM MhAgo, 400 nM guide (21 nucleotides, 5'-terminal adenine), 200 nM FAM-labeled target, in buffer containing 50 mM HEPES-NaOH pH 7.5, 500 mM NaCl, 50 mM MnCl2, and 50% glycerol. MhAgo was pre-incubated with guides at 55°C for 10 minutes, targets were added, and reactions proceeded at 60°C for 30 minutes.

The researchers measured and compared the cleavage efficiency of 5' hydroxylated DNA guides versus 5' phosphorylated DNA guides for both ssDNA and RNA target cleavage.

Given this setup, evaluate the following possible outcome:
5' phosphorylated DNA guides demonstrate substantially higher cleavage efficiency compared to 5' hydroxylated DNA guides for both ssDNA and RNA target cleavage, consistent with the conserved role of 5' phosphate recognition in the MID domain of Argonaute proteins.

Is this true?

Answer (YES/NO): NO